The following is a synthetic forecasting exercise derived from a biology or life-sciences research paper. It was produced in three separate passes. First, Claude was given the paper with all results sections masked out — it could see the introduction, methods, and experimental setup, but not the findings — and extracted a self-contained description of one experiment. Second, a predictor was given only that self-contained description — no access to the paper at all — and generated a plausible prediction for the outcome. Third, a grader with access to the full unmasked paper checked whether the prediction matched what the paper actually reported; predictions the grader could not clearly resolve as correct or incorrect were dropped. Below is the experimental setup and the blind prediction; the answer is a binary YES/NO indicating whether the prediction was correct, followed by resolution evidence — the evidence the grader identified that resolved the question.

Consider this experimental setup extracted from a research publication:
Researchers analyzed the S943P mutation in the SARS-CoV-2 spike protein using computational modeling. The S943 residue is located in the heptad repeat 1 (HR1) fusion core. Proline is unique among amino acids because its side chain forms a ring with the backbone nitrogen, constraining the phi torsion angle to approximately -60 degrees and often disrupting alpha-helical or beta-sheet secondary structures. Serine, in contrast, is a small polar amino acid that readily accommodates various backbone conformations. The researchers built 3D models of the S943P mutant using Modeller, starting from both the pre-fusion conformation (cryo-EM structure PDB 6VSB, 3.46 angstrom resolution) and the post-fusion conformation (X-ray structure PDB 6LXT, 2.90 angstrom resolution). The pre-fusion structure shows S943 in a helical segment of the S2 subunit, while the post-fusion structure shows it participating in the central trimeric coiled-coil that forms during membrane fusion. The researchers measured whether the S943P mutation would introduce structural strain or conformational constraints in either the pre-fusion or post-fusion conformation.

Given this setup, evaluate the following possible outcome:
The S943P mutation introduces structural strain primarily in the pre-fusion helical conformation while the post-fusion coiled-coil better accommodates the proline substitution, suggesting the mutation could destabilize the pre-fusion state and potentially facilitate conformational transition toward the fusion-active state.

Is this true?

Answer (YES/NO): NO